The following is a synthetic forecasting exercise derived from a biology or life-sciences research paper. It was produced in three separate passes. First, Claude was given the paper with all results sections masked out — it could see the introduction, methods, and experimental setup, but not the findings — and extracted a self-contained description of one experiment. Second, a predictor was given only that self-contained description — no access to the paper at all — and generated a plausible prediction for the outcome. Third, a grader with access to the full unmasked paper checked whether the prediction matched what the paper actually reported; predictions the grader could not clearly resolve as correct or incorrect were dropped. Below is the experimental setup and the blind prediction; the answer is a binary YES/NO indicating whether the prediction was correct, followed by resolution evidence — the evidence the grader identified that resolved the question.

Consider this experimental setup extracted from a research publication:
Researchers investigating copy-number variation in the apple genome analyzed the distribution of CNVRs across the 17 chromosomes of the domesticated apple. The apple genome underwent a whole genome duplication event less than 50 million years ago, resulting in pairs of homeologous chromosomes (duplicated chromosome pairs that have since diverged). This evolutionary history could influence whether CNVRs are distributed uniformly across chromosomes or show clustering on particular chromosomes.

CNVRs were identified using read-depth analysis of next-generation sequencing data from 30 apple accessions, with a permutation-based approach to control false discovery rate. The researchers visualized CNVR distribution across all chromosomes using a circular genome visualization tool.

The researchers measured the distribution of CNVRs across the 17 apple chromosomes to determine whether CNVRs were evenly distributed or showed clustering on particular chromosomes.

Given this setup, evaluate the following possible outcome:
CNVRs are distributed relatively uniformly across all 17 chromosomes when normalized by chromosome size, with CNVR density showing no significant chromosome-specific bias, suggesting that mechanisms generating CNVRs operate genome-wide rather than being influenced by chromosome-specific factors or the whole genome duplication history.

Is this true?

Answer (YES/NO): NO